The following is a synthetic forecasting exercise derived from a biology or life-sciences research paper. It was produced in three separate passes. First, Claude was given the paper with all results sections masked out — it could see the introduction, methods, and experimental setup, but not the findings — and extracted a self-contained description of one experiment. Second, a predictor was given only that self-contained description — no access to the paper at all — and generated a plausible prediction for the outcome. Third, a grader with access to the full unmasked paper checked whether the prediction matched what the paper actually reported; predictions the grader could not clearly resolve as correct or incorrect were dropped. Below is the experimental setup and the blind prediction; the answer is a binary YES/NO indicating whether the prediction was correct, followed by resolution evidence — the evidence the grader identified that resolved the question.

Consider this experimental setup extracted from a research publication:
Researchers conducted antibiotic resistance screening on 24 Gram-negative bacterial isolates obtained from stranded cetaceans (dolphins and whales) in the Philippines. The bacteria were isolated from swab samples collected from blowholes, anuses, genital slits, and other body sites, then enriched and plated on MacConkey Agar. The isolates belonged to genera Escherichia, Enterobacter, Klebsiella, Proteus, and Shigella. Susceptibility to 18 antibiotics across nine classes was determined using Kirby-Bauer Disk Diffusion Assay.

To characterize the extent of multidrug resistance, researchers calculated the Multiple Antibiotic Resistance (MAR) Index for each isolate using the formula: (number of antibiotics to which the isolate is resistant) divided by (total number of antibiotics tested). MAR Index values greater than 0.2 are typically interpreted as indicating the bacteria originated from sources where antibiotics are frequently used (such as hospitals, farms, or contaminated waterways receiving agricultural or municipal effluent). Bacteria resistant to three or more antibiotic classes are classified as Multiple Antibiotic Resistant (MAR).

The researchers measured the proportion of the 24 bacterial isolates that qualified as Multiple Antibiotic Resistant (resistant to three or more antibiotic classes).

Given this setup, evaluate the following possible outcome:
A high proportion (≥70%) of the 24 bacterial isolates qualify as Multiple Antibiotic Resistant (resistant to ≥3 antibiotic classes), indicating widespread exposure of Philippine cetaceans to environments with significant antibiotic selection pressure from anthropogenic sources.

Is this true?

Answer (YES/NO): YES